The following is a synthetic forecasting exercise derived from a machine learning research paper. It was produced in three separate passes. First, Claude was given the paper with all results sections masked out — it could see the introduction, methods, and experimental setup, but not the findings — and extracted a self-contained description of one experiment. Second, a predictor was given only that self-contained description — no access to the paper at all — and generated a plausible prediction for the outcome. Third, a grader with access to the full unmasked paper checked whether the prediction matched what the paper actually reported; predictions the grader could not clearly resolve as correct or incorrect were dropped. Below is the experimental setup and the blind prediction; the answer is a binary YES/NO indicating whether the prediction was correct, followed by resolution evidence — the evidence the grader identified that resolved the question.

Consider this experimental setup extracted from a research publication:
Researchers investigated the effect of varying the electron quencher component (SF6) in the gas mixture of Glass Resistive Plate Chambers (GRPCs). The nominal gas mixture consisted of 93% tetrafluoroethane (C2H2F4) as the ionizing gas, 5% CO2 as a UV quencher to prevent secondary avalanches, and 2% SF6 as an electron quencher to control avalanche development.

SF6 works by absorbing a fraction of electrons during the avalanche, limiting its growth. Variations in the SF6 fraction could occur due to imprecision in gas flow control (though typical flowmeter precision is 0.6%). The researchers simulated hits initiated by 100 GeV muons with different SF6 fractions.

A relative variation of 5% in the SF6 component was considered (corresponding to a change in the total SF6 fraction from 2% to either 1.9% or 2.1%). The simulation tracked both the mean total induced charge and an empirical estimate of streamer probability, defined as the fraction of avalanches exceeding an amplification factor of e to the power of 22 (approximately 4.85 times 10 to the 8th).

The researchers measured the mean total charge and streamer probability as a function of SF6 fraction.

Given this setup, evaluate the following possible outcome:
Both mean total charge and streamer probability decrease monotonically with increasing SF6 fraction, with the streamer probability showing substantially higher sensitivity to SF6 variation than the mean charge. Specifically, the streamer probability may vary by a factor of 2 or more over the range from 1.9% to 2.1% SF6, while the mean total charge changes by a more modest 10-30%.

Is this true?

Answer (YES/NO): NO